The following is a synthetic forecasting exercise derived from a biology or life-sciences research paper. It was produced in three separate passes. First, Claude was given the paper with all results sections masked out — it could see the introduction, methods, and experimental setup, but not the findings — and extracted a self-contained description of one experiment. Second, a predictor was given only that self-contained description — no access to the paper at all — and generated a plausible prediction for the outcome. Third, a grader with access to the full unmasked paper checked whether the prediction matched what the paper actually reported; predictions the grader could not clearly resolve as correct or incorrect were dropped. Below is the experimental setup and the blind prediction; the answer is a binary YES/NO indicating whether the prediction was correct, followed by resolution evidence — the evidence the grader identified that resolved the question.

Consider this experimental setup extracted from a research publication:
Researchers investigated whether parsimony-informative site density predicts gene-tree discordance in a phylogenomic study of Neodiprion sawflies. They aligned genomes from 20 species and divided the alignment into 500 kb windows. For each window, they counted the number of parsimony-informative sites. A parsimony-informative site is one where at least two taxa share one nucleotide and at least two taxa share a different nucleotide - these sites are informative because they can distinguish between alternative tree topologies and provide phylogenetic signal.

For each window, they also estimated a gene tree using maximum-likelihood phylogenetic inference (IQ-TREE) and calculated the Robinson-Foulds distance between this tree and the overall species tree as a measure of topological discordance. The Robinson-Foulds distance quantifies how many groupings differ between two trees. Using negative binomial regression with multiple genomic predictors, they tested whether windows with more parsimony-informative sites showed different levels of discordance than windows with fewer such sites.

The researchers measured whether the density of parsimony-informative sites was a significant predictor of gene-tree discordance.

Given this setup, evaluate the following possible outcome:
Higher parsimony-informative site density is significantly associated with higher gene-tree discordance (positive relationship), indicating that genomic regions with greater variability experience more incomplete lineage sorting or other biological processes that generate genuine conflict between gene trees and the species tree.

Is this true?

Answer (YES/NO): NO